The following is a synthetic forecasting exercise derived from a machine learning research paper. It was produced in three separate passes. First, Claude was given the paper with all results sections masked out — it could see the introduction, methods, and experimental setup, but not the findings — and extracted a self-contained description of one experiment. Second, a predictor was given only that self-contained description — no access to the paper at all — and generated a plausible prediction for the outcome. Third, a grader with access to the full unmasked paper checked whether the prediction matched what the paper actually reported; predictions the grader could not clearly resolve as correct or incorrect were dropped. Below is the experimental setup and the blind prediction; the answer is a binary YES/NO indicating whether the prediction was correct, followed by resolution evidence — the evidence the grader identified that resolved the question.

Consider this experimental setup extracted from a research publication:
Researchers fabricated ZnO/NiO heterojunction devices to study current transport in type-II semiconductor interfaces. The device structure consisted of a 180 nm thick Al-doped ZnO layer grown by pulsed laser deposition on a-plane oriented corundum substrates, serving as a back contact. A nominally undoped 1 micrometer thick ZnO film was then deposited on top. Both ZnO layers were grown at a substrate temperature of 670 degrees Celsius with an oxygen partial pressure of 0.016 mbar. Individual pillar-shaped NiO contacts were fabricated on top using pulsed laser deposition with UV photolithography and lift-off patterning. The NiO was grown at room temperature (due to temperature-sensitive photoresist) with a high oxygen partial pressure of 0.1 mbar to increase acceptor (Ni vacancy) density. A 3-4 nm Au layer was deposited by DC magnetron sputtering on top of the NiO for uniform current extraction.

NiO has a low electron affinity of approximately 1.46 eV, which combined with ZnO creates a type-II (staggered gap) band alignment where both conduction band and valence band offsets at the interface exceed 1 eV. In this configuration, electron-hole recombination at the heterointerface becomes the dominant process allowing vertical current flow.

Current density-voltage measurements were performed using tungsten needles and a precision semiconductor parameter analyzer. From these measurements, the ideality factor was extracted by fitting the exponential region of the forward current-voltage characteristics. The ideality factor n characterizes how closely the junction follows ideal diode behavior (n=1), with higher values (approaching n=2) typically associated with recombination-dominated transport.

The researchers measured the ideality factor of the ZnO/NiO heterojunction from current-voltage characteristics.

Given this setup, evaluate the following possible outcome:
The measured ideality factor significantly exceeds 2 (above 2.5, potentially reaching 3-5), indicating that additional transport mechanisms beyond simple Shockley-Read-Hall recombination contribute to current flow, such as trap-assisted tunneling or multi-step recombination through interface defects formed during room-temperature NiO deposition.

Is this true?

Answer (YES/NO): NO